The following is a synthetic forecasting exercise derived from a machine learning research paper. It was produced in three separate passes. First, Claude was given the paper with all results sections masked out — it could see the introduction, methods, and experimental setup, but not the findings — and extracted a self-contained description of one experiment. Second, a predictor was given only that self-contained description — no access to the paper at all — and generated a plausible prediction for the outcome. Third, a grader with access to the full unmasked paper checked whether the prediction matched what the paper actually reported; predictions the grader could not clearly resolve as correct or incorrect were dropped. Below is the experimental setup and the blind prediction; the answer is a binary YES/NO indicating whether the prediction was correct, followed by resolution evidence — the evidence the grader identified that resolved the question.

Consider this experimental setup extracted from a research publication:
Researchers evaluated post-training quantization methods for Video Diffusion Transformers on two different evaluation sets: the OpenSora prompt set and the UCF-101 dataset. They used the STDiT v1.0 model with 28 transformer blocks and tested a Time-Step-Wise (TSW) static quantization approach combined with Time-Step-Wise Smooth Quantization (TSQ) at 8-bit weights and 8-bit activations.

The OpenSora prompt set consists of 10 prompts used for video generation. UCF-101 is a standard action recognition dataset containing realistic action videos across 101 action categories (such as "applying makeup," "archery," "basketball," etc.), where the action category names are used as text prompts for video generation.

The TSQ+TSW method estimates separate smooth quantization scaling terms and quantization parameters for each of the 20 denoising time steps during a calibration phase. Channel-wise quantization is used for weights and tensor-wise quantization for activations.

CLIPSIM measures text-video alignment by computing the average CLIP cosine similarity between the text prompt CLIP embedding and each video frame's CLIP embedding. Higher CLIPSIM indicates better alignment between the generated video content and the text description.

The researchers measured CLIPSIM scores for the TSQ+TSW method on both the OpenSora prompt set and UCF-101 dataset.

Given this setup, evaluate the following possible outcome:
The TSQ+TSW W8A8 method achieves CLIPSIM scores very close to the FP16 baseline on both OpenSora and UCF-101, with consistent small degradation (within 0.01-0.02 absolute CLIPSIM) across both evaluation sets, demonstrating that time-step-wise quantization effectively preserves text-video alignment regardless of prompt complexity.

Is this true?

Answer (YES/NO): NO